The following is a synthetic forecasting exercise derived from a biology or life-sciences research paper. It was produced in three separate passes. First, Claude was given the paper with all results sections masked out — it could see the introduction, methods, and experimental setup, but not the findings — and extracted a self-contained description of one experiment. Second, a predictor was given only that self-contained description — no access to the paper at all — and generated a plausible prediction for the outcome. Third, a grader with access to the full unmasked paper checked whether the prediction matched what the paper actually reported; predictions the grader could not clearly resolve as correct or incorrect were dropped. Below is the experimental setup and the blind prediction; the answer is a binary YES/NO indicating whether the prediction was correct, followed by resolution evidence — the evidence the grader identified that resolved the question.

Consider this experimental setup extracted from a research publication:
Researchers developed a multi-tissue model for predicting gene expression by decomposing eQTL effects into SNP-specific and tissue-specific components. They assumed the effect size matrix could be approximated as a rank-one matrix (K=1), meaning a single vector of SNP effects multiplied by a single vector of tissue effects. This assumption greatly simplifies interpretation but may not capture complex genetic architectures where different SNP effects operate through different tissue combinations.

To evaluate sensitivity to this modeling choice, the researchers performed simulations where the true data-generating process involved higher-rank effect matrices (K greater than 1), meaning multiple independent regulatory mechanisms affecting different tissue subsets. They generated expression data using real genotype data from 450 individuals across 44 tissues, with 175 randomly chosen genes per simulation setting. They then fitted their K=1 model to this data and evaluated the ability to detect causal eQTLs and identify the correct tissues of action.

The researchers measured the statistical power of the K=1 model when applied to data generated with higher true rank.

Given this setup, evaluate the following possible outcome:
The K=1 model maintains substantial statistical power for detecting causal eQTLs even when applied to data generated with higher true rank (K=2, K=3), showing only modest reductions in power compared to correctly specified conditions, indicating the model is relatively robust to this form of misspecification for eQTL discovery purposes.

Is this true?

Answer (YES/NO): YES